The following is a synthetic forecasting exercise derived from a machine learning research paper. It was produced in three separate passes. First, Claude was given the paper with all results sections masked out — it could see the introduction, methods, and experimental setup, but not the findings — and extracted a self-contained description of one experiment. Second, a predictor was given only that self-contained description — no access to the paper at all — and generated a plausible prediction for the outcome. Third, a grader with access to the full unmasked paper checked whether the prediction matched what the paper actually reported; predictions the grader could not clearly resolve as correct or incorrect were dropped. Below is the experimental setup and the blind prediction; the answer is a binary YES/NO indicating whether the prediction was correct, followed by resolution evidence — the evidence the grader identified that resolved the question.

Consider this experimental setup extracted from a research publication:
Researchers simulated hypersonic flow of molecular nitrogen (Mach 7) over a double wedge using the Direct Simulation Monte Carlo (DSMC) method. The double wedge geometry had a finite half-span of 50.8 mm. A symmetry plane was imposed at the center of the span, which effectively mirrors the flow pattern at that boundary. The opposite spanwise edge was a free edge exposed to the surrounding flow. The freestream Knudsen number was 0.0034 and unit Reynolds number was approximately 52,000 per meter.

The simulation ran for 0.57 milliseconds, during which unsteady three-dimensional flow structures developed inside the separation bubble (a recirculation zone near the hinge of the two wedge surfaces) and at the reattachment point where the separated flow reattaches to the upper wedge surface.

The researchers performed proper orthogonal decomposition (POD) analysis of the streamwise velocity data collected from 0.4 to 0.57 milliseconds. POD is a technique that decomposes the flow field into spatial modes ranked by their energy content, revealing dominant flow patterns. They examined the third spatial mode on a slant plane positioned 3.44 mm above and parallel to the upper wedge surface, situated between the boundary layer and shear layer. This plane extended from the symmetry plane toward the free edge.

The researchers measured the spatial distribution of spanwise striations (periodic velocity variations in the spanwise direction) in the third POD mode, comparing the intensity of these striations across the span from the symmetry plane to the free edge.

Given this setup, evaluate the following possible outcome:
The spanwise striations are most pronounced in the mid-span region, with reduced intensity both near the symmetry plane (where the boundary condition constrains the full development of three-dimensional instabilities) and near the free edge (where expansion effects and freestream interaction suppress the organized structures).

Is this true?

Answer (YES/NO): NO